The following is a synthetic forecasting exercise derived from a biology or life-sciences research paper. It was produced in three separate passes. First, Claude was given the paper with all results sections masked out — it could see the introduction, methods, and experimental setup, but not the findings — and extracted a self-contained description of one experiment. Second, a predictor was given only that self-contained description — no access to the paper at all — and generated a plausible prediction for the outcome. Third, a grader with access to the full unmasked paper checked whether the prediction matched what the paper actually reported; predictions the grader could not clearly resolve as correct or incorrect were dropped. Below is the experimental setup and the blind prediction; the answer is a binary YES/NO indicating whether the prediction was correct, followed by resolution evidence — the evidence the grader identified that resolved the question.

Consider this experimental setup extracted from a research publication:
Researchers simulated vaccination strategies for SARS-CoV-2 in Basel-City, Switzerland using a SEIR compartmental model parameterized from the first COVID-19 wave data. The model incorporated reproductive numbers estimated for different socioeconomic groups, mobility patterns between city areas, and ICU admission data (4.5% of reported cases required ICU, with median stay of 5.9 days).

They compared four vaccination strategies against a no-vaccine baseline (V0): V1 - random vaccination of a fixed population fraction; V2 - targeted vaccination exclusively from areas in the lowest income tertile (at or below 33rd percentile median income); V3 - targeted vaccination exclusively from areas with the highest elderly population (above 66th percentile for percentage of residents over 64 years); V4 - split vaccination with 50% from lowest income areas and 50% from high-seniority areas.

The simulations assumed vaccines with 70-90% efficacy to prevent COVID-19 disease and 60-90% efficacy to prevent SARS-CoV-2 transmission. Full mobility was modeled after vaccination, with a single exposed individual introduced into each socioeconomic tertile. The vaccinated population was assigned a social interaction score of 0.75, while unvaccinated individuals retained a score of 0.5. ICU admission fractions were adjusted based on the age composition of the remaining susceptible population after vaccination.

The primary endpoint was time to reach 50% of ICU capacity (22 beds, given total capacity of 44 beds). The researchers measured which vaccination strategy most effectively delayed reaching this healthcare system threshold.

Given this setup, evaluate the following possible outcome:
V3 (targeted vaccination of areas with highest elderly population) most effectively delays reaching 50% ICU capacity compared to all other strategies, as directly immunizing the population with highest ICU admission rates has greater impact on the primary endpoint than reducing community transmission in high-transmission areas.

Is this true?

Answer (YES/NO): NO